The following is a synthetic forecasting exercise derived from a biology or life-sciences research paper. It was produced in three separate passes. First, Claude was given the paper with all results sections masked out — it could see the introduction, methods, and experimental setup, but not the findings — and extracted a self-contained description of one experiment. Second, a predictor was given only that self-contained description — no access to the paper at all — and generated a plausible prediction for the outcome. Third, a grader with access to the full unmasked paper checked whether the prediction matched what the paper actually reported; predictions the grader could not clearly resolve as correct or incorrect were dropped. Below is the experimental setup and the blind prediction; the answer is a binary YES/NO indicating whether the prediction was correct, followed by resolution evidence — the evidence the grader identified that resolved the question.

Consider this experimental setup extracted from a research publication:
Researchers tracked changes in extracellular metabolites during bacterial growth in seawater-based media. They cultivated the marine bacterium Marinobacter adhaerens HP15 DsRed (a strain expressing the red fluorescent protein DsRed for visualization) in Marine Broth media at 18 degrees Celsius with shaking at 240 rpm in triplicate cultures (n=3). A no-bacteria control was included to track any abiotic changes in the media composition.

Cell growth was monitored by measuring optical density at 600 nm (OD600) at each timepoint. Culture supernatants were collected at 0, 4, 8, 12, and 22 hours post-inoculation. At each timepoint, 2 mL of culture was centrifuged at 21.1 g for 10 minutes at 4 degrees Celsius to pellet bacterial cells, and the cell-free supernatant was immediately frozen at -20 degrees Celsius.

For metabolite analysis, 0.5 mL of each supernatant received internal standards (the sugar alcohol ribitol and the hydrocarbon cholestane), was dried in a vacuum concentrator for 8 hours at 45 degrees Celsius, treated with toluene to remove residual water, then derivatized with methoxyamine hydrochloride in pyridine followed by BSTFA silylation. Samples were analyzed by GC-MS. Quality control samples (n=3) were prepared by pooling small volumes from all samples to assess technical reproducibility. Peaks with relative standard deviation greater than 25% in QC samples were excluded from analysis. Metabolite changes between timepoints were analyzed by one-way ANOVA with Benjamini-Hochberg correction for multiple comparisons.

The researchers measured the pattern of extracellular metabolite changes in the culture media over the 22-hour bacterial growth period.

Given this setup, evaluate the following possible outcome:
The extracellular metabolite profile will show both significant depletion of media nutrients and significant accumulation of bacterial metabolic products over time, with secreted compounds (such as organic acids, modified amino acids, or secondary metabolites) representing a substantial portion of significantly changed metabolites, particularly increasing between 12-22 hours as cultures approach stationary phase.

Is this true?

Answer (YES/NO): NO